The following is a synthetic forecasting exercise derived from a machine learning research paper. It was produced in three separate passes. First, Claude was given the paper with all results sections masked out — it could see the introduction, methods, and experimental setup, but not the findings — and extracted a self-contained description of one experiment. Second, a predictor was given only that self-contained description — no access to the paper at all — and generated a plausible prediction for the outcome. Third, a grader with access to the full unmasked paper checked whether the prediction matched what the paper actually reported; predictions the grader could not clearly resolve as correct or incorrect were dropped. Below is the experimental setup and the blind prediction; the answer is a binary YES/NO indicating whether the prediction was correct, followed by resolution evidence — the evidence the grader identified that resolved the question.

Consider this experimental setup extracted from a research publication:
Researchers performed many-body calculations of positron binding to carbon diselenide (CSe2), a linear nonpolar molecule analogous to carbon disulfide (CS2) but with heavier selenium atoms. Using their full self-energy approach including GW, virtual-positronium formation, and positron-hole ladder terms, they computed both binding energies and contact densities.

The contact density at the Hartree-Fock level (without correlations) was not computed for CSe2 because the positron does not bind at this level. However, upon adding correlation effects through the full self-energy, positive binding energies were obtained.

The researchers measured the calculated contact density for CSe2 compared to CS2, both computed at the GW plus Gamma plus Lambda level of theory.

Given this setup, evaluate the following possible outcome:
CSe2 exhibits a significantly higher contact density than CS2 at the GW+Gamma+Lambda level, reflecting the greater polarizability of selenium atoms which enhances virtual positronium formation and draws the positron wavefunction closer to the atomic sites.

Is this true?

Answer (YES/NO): YES